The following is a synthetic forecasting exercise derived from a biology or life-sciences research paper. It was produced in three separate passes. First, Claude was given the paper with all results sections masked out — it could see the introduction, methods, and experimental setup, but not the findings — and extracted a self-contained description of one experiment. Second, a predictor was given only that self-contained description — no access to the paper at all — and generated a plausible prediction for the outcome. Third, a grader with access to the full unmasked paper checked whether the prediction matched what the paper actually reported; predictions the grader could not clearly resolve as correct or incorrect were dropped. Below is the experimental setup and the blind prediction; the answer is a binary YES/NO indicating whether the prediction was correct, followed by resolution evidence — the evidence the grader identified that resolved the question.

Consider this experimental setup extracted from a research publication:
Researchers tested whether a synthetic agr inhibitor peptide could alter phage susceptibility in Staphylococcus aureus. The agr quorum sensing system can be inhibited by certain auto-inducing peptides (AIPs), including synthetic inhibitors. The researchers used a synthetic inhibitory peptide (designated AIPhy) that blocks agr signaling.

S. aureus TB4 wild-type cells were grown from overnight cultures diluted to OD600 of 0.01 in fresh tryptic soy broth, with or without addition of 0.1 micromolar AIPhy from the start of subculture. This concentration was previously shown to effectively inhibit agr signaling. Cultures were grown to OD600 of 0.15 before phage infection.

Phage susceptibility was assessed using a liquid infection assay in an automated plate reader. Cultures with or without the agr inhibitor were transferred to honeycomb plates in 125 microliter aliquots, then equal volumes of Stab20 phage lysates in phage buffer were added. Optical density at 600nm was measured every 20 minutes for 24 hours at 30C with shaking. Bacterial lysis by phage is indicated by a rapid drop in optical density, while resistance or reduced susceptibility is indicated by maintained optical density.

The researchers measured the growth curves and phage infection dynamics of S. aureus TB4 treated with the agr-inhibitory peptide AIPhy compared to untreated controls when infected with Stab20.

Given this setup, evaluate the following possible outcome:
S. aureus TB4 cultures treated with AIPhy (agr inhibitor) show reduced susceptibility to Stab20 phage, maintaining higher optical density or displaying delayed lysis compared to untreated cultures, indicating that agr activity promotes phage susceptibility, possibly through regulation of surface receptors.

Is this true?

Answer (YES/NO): NO